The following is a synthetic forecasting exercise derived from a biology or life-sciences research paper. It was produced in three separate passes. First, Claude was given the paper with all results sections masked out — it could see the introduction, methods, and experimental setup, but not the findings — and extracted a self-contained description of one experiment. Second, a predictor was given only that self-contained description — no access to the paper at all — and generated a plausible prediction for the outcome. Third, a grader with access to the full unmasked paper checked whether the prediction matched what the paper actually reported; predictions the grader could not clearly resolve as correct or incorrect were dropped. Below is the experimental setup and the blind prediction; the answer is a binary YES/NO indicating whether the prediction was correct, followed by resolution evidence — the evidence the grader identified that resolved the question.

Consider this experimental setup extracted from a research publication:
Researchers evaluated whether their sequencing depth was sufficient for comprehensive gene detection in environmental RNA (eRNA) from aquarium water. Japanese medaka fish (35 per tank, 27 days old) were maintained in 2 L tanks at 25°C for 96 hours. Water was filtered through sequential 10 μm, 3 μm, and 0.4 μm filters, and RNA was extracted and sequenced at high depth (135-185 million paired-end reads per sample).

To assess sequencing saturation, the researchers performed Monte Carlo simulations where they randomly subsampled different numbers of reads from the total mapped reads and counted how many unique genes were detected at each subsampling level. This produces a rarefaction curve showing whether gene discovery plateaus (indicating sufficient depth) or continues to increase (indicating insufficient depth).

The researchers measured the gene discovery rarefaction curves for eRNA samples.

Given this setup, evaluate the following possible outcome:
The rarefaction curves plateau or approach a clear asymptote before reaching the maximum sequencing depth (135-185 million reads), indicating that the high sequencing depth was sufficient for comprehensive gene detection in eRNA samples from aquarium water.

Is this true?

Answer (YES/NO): NO